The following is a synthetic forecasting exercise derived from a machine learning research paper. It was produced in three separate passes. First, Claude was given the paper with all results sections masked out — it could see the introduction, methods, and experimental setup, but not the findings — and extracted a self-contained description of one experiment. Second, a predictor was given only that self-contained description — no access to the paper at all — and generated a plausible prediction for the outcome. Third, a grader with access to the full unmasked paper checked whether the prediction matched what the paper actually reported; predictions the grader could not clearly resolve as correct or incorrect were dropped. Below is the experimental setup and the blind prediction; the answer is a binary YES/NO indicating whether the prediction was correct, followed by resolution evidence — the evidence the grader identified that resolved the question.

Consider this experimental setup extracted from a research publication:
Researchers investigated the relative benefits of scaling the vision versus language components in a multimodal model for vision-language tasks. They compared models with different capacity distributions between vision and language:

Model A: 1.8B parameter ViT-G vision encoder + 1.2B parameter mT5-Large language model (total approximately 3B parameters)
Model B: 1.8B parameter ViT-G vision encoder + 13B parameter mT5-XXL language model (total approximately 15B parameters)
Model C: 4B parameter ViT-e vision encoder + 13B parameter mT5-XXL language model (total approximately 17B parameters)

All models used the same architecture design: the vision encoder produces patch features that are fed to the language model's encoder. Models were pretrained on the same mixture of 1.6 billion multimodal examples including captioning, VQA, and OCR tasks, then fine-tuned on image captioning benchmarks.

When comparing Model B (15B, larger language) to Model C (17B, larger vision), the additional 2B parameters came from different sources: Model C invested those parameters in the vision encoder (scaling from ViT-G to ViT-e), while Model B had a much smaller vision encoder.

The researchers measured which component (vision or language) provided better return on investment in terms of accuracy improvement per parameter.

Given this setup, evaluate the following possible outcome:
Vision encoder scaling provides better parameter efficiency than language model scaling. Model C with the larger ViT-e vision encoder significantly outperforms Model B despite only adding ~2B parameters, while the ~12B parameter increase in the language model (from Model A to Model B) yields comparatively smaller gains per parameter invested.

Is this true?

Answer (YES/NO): YES